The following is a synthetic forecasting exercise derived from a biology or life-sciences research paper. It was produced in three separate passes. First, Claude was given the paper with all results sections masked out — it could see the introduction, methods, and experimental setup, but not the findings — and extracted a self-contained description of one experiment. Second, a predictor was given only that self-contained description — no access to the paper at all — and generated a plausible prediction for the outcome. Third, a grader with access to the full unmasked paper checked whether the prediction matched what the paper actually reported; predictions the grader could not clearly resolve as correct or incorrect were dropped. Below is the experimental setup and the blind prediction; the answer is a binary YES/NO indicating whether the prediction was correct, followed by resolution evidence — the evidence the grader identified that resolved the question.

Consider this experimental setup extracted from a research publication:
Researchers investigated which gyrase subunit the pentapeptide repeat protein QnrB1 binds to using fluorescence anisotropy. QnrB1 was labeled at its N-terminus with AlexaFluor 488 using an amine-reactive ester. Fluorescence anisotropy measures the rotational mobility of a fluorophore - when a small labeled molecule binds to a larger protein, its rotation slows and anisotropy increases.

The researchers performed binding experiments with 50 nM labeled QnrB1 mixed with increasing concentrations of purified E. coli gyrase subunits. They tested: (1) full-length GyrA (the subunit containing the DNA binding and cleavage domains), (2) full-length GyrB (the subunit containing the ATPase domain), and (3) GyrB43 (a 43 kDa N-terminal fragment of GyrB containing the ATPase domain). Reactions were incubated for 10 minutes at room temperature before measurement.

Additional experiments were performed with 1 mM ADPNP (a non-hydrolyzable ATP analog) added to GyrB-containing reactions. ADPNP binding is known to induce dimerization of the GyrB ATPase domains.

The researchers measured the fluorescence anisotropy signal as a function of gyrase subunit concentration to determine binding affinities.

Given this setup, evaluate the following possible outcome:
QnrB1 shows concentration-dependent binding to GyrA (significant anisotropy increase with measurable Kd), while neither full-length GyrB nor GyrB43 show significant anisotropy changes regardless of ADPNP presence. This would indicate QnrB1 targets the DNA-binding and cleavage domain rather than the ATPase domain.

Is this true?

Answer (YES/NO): NO